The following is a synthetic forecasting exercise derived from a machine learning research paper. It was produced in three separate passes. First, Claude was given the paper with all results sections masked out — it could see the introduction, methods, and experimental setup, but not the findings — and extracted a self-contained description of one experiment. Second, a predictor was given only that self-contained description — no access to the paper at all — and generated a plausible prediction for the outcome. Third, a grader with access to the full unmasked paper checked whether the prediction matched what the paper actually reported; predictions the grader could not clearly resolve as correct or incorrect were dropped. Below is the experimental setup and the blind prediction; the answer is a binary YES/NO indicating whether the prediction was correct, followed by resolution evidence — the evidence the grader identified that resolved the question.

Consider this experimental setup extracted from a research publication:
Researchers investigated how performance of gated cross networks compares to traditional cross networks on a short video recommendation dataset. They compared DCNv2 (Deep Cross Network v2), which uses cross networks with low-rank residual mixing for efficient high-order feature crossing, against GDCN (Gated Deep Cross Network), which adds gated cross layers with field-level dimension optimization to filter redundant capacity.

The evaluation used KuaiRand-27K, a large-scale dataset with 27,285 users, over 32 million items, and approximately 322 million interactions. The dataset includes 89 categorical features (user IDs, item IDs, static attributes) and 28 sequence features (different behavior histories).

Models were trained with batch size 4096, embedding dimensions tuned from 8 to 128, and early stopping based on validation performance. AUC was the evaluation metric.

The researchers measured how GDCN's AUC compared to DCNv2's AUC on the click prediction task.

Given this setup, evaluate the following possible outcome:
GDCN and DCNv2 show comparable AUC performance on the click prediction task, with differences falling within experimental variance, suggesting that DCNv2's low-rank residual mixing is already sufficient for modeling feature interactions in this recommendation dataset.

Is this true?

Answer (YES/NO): NO